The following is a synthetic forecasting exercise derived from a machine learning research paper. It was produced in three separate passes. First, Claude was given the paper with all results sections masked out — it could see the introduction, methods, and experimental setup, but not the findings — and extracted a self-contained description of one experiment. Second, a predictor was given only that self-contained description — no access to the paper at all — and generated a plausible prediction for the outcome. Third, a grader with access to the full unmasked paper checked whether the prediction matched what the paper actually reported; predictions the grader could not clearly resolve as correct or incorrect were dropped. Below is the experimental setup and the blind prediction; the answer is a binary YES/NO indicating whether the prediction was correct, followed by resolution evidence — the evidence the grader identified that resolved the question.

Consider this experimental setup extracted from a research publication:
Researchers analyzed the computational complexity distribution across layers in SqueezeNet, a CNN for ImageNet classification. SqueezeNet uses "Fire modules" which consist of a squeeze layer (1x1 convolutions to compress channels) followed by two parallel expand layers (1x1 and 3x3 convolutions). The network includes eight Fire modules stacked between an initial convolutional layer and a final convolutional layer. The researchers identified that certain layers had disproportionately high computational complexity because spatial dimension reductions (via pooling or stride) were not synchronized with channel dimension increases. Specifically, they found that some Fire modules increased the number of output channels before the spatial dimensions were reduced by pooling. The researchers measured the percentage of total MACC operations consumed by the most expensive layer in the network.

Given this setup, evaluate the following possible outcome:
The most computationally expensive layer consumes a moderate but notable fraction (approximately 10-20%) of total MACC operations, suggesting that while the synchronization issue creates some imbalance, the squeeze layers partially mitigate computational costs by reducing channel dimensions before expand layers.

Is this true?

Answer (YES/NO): YES